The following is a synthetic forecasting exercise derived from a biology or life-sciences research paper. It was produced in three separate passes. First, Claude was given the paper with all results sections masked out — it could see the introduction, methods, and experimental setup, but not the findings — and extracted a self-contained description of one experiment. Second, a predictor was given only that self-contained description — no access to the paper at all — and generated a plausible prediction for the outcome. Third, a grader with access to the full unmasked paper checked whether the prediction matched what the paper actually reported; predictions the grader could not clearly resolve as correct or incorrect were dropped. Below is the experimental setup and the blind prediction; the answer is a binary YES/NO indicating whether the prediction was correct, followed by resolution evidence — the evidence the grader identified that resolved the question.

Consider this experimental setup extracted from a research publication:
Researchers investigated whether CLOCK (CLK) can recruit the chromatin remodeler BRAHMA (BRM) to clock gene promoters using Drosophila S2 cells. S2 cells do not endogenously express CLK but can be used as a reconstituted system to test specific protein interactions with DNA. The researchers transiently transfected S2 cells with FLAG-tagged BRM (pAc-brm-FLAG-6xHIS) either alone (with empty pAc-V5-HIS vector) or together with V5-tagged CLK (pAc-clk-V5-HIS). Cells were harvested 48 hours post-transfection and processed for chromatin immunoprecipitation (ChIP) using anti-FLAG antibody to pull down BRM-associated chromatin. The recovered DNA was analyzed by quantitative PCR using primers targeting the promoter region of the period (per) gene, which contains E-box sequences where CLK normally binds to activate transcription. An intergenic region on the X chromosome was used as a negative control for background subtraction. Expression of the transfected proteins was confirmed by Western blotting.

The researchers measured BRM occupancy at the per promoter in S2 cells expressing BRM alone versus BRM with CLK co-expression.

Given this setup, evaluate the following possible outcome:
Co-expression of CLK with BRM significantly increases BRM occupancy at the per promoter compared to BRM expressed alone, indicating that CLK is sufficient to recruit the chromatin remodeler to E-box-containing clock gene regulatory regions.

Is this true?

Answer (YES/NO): YES